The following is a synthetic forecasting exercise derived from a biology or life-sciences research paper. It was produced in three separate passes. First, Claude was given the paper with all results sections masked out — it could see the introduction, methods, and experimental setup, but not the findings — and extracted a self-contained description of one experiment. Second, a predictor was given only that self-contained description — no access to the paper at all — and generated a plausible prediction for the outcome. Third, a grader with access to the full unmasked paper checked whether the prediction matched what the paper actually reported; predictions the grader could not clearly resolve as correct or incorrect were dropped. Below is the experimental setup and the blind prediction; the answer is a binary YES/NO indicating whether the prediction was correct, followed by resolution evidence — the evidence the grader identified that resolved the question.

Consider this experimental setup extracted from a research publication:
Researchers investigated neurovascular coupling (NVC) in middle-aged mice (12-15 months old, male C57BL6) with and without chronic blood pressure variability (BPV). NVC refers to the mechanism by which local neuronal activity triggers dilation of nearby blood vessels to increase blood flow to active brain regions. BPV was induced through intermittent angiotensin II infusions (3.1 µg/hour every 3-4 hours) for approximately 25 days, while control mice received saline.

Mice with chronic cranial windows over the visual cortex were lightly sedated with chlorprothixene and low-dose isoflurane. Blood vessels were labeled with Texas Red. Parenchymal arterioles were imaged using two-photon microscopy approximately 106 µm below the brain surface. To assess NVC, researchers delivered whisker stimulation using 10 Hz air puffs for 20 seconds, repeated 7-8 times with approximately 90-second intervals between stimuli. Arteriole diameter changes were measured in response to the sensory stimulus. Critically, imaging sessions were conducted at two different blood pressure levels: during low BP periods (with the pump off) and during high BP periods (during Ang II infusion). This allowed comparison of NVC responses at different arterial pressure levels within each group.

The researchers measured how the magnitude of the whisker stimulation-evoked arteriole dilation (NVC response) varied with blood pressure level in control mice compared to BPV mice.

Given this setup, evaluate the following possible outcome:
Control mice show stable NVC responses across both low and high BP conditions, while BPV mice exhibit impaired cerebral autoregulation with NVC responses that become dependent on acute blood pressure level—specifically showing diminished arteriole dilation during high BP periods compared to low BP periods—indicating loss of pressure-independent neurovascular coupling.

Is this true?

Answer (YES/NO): NO